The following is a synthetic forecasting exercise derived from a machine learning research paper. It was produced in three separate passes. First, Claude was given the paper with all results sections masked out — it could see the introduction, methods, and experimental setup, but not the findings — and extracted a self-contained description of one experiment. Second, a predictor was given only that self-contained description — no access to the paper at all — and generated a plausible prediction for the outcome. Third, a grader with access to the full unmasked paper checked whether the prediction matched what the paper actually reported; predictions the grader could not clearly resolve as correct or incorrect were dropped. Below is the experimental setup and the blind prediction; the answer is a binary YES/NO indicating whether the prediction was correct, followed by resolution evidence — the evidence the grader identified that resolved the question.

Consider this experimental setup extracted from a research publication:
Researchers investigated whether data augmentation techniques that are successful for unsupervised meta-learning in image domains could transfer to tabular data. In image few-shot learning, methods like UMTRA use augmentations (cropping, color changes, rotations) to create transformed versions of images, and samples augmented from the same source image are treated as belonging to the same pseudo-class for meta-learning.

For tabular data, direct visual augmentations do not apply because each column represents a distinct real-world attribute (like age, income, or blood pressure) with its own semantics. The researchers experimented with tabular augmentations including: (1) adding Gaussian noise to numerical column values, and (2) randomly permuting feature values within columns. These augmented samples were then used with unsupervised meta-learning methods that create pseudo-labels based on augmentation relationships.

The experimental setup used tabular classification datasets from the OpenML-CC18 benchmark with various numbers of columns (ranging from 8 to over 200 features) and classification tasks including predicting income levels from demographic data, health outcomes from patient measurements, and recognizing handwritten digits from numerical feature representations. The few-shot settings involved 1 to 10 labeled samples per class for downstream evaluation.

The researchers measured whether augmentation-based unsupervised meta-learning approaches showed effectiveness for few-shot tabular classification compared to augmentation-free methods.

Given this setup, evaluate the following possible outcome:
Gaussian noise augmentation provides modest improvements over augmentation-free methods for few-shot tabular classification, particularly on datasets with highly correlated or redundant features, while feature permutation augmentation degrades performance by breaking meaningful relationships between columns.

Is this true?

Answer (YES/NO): NO